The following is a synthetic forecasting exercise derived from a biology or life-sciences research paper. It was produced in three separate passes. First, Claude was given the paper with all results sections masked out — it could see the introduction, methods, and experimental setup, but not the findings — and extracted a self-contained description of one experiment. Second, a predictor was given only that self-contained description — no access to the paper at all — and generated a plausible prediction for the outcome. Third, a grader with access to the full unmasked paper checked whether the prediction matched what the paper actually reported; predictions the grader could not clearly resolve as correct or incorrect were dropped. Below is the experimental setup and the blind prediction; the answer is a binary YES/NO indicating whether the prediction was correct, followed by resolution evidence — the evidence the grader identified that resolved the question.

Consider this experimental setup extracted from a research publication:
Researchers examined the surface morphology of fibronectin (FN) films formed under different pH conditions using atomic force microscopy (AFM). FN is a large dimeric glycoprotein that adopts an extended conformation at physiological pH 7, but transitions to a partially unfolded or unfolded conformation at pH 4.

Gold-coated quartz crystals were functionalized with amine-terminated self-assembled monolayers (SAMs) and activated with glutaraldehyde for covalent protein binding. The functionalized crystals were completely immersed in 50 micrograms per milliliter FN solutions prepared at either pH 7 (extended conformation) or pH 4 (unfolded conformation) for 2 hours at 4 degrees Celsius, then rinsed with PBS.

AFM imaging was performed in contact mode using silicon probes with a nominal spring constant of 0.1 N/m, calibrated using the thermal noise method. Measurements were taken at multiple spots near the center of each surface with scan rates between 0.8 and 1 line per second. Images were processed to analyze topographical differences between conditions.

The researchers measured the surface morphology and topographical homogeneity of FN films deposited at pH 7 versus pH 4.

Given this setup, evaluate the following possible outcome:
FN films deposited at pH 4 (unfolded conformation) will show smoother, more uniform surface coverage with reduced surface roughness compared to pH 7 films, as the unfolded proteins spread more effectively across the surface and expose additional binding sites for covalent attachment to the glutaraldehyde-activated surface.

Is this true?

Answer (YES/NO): YES